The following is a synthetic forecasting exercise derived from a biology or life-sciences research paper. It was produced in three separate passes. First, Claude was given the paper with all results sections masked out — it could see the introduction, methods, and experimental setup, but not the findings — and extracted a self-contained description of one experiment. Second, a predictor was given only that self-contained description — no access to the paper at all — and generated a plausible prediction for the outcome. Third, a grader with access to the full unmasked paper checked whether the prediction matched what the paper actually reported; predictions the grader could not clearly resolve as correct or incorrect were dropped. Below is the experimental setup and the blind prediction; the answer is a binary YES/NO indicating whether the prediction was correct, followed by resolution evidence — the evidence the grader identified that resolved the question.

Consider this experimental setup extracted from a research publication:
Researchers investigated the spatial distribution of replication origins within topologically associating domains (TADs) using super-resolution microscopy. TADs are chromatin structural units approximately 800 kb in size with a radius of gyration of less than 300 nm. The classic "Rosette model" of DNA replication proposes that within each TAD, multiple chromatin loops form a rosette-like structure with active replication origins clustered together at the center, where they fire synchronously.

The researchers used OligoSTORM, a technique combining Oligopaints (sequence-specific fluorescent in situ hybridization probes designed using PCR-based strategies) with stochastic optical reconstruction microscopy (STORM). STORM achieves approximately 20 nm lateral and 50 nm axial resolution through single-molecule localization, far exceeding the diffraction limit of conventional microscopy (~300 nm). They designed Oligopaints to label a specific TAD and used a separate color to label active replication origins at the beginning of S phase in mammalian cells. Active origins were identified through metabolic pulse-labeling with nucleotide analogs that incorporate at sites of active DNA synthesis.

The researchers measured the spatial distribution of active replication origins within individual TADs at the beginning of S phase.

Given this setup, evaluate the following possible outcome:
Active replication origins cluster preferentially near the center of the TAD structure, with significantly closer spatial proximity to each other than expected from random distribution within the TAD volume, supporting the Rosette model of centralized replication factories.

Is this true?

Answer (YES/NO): NO